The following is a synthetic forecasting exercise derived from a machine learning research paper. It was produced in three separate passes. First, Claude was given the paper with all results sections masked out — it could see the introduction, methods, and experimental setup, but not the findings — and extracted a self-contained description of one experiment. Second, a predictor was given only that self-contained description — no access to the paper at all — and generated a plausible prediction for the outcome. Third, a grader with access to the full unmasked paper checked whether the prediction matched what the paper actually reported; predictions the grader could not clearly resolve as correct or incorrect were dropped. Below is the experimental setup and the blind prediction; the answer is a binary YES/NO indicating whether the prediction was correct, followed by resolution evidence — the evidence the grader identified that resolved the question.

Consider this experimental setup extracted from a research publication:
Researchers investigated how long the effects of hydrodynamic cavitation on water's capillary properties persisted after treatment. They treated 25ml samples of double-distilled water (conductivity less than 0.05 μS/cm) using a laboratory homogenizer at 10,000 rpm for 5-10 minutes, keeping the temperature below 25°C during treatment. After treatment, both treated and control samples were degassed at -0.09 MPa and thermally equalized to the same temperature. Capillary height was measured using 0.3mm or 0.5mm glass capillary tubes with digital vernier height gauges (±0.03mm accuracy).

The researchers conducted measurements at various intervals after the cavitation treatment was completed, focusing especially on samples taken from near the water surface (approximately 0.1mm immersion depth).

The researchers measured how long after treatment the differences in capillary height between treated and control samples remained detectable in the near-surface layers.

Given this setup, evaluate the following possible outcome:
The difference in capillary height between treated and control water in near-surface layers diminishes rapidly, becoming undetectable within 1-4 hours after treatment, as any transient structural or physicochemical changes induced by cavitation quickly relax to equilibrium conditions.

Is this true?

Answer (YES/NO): NO